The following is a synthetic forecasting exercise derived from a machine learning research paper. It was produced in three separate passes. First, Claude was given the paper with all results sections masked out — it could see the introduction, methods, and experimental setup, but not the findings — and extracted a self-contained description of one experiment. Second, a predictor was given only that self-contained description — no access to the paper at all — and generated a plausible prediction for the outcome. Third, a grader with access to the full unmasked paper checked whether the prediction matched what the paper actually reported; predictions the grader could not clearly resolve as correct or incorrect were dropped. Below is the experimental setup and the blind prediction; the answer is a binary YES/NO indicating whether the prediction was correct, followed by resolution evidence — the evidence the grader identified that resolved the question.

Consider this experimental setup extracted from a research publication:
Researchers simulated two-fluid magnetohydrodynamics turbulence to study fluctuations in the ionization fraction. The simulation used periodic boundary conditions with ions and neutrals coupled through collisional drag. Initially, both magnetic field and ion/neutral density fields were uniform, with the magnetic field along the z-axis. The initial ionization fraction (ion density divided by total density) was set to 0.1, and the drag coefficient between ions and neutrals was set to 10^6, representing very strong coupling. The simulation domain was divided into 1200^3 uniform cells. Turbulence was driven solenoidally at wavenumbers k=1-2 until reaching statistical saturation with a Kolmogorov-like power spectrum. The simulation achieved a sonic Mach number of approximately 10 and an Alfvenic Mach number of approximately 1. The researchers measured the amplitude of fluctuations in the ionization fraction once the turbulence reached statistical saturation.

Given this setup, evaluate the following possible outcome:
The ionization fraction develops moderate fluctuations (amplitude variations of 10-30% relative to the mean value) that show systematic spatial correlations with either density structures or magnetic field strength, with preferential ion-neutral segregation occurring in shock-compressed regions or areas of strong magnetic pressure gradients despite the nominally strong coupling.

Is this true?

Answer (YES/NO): NO